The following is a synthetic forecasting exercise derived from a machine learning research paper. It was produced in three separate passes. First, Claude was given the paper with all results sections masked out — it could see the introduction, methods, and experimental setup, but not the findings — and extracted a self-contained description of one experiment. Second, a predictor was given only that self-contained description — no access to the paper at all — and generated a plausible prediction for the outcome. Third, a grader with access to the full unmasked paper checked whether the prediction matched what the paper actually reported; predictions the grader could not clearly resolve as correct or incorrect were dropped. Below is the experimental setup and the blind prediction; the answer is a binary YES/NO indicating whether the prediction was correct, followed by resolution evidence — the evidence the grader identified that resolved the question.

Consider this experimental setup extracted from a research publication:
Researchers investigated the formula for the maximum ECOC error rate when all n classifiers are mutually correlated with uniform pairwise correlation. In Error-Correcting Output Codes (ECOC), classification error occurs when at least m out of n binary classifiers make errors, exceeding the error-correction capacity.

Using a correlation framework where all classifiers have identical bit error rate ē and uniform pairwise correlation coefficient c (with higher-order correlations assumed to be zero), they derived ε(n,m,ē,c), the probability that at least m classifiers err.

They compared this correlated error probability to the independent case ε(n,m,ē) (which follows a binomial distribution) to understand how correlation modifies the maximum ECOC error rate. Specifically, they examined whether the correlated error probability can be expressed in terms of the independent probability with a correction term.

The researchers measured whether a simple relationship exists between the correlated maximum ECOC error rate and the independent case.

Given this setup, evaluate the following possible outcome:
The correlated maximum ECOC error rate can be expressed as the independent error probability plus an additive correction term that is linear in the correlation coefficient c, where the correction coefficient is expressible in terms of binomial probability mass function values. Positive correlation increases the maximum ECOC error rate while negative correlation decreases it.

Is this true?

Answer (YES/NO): NO